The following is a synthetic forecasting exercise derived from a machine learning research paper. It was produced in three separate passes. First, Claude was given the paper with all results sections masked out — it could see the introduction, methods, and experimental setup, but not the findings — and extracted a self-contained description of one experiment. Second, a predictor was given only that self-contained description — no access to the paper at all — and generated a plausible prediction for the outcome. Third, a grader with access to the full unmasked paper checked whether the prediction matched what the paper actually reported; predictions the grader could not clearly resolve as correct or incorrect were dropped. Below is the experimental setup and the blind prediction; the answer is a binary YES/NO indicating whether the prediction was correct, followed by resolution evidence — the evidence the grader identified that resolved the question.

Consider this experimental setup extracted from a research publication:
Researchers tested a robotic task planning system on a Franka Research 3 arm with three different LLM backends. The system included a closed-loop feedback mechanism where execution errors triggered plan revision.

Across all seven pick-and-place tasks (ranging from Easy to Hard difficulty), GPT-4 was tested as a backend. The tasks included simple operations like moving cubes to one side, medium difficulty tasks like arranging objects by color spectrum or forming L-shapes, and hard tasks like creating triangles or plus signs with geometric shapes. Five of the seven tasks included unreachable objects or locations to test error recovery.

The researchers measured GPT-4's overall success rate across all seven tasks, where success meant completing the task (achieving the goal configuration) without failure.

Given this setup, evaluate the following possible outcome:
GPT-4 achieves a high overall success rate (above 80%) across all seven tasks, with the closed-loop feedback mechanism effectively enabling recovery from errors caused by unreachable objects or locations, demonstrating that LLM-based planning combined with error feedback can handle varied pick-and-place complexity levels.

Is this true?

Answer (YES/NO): YES